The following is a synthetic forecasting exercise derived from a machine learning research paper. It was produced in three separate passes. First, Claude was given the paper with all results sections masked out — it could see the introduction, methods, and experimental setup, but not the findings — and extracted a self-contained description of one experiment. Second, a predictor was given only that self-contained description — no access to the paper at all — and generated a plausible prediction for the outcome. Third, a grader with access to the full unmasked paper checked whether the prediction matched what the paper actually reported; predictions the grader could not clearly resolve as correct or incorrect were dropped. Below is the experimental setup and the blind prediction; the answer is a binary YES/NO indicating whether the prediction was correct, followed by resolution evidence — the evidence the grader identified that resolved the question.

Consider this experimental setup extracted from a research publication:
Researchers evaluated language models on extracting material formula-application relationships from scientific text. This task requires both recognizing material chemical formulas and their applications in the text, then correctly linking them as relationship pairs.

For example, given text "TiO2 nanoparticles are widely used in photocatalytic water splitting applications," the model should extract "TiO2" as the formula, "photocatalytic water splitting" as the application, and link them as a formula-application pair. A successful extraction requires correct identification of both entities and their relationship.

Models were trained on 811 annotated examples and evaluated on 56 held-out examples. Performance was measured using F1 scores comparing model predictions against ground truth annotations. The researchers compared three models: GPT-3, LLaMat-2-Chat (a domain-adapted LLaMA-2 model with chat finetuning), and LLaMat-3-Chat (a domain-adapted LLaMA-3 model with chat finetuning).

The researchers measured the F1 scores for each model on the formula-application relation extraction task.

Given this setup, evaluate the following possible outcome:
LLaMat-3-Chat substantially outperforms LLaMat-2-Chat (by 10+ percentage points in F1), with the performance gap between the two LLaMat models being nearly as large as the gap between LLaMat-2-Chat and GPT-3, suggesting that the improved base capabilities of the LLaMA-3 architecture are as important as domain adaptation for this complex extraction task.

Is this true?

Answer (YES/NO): NO